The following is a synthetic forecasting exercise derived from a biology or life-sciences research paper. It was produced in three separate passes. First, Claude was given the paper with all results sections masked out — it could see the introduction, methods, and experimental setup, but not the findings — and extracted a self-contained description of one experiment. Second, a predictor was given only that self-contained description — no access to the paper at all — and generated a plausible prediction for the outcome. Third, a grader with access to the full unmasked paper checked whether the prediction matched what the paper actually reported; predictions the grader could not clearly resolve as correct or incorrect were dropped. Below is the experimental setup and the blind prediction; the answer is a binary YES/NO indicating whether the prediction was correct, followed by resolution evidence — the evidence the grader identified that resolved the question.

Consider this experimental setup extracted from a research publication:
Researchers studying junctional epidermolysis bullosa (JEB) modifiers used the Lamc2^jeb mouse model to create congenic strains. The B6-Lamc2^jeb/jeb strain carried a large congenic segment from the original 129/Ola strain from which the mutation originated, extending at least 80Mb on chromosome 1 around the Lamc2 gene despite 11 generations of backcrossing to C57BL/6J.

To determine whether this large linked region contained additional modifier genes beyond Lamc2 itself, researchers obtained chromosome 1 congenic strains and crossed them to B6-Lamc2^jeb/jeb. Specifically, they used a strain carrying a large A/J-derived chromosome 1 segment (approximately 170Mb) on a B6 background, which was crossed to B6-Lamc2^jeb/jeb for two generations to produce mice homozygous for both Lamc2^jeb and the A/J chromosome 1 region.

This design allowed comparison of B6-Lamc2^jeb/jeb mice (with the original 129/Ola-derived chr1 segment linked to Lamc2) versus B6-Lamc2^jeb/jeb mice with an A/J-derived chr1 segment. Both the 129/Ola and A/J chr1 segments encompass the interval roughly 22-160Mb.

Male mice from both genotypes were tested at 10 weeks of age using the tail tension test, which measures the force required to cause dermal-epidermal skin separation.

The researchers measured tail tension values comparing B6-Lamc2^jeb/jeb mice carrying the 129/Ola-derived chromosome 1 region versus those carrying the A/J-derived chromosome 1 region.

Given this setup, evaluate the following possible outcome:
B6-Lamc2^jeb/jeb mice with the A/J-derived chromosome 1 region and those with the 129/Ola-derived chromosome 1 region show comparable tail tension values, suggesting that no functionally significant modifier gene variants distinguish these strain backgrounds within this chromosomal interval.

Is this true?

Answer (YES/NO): NO